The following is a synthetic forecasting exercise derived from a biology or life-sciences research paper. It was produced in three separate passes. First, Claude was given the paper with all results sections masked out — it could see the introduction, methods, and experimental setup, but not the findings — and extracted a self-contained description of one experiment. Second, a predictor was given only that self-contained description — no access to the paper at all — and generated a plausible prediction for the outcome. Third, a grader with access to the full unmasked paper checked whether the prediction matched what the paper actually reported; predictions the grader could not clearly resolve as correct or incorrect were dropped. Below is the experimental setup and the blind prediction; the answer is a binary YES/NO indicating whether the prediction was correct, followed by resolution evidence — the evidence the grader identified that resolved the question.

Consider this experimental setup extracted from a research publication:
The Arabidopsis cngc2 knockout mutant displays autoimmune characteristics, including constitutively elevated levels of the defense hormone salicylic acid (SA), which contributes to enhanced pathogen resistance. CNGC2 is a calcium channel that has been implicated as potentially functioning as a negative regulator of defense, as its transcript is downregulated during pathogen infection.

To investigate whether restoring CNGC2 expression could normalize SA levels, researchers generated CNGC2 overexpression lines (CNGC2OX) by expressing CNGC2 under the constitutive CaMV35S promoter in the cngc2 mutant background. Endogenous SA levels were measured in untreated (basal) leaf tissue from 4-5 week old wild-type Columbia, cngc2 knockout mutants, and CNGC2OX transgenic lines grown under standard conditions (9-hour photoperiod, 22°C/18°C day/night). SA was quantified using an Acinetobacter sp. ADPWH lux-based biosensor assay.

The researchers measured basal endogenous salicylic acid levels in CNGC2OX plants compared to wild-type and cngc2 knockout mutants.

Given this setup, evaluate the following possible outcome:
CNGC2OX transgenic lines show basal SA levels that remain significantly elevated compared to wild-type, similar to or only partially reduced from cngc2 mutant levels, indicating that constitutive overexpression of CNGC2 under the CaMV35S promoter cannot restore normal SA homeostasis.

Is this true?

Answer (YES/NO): NO